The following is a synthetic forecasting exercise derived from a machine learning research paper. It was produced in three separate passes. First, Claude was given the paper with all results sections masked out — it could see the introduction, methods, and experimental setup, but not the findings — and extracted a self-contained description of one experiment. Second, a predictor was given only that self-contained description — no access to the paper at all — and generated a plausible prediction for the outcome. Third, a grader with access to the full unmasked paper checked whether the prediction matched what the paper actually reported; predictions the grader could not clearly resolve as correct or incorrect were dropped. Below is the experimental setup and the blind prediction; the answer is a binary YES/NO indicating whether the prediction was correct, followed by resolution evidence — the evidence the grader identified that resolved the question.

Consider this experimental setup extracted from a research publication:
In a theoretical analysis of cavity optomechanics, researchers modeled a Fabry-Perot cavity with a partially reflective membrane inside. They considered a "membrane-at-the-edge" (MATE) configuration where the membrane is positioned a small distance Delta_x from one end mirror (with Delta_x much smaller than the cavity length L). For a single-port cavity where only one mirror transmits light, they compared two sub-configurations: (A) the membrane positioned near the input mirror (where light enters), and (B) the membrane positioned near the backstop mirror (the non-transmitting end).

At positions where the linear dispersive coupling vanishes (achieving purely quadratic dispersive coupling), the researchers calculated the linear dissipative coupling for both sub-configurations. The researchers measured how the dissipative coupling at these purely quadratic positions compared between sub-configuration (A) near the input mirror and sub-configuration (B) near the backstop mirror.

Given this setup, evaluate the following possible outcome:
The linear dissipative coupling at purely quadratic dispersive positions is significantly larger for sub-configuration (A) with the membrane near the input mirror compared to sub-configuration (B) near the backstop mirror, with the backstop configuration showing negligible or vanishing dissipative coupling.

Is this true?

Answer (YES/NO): YES